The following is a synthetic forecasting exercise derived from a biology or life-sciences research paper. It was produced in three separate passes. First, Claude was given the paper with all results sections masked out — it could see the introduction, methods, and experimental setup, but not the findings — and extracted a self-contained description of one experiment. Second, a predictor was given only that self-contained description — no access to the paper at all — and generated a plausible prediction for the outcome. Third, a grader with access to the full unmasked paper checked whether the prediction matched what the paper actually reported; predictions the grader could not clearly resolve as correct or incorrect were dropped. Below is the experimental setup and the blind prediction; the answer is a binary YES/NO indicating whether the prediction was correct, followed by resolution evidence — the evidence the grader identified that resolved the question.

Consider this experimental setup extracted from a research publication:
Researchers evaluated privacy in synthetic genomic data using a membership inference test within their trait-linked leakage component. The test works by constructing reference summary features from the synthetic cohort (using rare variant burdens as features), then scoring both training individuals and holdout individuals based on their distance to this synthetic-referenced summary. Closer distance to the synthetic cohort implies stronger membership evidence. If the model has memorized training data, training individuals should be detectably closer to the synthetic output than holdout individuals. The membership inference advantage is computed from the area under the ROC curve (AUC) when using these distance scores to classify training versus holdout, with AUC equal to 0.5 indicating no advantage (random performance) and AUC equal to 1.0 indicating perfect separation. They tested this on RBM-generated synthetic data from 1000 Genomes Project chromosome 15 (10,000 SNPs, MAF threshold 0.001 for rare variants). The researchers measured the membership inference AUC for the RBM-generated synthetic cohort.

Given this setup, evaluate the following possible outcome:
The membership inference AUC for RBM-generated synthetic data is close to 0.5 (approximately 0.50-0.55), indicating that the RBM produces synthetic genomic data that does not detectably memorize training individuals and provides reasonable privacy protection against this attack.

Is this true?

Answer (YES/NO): YES